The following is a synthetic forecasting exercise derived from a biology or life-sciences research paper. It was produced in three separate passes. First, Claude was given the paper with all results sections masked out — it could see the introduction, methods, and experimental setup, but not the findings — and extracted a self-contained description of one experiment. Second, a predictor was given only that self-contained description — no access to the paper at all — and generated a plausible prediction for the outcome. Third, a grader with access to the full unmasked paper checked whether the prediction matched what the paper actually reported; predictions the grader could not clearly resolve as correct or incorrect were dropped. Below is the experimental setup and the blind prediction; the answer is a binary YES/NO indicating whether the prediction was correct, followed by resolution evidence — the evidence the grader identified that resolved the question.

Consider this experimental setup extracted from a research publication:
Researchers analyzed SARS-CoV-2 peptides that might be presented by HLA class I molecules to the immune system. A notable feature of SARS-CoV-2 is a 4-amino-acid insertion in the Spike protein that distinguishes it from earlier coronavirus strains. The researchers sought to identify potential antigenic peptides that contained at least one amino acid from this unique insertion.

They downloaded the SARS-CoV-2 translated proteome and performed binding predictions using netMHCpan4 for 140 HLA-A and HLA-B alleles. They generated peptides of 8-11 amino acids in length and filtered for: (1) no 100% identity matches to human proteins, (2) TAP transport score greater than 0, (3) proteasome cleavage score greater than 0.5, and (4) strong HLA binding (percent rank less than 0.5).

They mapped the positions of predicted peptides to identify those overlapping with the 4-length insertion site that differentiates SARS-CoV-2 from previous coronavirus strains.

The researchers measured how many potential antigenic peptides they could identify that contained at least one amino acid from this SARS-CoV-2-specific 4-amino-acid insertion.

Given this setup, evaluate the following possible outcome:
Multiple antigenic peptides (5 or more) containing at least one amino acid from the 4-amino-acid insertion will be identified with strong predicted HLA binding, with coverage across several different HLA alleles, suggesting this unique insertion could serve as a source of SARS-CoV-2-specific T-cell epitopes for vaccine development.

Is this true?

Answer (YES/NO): NO